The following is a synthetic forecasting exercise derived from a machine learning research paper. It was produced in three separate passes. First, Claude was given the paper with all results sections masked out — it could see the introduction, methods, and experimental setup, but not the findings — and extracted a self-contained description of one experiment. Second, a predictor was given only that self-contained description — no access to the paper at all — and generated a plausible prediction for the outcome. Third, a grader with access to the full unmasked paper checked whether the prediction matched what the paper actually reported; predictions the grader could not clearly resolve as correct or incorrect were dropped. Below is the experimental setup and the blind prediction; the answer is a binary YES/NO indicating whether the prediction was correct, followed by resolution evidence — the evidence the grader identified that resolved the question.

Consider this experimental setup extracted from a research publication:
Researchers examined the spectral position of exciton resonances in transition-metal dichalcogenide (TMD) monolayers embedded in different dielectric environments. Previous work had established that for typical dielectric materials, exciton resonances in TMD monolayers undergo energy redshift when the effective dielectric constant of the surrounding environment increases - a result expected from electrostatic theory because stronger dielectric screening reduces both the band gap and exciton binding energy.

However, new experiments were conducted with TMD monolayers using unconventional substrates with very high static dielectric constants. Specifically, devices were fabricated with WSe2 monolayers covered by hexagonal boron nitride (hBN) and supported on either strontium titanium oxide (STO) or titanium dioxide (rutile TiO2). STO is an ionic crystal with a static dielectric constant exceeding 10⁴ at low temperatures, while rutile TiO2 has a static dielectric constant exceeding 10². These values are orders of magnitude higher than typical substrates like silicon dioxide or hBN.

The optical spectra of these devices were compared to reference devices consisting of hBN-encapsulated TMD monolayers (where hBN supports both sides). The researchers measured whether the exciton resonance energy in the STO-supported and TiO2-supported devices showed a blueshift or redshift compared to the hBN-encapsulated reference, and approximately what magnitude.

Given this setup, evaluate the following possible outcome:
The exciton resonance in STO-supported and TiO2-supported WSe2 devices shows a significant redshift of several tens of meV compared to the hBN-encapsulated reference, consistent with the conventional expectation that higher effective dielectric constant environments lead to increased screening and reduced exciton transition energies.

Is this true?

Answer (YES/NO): NO